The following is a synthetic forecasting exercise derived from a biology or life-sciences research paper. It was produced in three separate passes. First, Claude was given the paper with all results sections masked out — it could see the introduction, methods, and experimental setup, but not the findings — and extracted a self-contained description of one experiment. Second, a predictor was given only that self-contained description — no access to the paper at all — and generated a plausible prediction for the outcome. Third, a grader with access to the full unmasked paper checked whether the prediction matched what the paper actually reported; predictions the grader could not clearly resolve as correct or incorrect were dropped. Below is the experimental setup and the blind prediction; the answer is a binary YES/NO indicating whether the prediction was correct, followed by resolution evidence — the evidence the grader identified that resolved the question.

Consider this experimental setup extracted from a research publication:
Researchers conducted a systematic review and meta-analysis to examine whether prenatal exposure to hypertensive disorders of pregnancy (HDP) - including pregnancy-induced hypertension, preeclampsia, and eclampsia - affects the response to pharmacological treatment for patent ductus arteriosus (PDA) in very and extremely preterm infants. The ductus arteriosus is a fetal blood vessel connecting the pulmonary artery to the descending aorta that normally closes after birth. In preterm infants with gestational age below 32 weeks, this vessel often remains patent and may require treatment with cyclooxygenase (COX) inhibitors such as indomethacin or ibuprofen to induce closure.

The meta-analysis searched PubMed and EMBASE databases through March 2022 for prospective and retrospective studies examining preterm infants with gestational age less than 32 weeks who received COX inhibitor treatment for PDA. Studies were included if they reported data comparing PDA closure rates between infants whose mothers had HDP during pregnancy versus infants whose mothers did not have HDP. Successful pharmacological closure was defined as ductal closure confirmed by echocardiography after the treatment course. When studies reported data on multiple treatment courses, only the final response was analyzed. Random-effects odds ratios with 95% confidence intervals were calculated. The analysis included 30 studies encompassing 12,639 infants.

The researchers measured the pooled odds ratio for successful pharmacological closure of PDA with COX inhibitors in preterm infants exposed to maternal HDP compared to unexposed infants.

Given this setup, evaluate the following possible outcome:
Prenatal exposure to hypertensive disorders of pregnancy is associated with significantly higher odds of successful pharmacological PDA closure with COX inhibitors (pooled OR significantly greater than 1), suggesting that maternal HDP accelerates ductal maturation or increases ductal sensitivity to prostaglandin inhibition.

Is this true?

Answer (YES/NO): YES